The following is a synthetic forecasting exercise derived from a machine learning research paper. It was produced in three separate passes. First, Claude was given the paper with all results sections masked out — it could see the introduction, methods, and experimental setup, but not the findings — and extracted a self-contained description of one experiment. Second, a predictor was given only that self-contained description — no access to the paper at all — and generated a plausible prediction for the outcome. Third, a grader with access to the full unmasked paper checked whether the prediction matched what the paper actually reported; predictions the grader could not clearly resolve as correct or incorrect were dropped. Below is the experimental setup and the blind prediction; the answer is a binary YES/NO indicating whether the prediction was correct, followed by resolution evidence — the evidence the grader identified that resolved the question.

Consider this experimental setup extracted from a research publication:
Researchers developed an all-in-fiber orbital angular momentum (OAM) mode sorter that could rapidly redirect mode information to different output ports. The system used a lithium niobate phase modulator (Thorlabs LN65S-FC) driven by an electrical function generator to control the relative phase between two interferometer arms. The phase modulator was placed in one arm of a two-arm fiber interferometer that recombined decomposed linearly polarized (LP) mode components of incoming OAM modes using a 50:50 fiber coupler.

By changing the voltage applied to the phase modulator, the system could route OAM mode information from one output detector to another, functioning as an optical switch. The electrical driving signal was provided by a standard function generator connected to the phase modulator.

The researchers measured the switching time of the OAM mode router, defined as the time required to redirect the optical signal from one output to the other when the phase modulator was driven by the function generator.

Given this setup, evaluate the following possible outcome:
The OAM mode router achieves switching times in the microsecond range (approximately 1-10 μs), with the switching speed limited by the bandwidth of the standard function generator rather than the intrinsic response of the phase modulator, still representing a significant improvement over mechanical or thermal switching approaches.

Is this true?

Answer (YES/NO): NO